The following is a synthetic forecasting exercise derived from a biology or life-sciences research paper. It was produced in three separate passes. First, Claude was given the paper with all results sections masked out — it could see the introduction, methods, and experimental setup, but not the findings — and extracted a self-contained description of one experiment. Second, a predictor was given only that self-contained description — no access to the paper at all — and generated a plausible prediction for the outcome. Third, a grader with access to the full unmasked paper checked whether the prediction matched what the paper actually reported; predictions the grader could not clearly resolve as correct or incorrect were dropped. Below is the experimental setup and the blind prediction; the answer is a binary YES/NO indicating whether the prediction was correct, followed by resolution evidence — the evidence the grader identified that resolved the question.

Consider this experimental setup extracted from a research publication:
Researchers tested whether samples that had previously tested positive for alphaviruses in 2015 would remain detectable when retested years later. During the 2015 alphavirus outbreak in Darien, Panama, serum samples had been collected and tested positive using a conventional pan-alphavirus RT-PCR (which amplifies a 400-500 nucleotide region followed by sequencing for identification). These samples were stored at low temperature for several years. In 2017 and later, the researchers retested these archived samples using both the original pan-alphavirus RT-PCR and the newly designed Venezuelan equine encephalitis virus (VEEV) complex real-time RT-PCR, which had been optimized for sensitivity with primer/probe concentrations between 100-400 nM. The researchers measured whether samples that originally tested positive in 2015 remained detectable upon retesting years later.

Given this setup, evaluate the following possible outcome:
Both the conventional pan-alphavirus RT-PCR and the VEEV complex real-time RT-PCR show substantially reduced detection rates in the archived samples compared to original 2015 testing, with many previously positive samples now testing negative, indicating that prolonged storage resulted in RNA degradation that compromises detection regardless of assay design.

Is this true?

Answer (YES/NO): NO